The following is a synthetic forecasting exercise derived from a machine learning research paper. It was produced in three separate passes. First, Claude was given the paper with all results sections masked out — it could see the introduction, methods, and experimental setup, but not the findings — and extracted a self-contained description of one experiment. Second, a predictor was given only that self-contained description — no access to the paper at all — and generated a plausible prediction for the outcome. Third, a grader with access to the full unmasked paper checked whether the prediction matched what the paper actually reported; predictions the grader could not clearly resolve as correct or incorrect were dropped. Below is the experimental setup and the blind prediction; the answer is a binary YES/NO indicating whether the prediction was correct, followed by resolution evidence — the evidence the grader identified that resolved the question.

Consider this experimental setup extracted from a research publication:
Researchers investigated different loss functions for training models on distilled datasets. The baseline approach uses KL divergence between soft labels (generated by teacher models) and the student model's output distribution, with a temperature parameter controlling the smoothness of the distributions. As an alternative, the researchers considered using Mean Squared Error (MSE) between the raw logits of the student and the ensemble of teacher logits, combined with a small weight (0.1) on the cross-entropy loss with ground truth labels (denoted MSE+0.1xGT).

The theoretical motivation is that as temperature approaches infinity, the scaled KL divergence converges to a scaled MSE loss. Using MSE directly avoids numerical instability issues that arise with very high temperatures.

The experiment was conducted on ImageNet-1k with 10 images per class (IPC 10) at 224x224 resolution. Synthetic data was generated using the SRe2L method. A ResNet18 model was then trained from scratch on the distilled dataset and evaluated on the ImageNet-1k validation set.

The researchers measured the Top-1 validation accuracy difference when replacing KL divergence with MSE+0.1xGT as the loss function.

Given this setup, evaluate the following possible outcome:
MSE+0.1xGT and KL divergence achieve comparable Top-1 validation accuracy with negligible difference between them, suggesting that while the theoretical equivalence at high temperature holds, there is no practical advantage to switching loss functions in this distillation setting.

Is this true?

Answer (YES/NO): NO